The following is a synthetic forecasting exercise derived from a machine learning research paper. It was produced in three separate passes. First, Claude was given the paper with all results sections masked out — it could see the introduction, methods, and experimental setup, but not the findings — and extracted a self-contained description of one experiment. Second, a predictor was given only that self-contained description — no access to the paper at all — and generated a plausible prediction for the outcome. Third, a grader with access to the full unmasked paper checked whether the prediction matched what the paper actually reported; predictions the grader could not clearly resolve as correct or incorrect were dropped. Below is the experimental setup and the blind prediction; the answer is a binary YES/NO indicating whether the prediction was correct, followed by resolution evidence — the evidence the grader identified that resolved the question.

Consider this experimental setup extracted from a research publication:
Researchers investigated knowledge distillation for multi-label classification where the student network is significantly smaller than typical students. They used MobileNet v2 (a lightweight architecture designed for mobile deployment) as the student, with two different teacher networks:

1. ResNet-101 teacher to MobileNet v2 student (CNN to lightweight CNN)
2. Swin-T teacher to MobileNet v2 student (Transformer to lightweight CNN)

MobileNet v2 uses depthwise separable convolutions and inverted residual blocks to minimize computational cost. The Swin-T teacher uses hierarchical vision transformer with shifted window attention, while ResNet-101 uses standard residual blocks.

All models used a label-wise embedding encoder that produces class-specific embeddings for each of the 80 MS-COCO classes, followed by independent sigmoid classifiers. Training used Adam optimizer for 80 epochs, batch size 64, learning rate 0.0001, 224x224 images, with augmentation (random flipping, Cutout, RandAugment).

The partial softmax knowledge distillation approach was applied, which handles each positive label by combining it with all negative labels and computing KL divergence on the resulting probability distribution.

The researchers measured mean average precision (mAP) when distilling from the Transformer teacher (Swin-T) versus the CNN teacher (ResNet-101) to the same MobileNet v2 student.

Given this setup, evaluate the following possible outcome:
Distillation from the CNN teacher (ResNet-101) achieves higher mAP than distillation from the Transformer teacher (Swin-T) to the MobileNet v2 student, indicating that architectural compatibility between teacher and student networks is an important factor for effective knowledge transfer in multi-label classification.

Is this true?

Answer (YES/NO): NO